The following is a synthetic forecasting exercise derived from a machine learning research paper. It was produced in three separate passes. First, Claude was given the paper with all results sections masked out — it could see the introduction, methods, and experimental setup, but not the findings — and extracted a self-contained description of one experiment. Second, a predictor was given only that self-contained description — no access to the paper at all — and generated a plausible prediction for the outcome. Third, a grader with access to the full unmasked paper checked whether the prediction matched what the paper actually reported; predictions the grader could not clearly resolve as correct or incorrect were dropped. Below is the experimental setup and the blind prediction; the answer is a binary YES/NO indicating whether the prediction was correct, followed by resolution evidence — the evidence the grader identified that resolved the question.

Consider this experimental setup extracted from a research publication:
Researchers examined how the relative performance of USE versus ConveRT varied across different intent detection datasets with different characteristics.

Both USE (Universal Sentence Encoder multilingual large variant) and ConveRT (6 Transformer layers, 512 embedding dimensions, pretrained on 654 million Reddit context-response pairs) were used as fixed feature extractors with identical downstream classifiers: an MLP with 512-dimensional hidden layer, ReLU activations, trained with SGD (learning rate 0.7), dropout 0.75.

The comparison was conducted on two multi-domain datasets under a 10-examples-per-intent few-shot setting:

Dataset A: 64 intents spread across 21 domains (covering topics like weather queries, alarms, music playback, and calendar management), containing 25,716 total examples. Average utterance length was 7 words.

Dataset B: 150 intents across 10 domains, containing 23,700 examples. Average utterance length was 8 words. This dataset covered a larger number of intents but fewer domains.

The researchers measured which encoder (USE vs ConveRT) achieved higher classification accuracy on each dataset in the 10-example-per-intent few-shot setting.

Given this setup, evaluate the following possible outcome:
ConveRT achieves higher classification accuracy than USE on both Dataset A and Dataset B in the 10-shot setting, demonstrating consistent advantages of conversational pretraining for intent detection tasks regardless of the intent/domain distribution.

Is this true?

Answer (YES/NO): NO